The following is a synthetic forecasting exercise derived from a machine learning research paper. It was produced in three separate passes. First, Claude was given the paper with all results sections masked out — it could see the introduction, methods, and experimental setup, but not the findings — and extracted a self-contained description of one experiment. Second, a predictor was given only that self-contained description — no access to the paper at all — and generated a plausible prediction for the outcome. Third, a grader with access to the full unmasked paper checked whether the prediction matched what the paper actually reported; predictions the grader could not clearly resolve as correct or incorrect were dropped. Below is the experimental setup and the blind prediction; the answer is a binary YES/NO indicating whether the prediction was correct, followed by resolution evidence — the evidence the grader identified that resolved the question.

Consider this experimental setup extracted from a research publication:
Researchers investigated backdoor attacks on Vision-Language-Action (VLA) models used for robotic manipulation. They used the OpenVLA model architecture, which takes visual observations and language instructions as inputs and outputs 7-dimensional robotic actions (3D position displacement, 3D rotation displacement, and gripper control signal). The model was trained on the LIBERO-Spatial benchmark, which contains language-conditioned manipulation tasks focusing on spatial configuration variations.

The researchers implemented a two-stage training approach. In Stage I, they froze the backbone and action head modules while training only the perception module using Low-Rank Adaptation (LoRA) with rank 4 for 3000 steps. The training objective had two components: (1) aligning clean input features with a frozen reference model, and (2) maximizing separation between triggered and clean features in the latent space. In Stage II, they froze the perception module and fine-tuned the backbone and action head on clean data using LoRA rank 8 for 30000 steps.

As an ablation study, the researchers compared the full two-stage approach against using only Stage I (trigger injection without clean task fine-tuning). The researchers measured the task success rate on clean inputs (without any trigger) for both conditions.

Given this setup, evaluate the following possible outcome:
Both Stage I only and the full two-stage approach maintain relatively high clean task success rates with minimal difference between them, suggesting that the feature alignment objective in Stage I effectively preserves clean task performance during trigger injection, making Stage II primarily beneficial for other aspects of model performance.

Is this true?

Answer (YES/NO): NO